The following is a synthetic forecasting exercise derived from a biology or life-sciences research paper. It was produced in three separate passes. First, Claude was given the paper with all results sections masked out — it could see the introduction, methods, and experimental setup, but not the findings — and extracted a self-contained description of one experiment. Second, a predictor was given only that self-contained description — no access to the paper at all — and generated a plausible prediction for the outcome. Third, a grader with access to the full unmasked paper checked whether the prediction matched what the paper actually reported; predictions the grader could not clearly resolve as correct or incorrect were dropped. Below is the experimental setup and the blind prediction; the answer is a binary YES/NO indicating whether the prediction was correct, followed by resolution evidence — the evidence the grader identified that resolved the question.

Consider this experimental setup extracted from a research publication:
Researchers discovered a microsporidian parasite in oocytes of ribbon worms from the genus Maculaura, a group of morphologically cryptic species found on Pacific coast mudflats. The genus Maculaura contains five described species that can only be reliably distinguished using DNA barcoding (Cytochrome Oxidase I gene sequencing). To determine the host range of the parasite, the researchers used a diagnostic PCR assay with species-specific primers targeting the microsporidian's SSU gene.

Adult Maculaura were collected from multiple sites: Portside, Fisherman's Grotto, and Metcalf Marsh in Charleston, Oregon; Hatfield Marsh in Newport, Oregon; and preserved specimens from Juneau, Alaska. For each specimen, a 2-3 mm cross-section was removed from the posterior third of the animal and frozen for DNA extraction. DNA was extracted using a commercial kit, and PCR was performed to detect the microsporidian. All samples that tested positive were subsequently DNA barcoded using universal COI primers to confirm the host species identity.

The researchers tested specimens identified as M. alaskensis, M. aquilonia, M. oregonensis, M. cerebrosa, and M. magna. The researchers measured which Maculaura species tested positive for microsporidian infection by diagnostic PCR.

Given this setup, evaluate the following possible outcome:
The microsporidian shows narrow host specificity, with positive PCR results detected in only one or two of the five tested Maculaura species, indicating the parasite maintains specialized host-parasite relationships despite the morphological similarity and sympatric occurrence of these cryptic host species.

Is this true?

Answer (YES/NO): NO